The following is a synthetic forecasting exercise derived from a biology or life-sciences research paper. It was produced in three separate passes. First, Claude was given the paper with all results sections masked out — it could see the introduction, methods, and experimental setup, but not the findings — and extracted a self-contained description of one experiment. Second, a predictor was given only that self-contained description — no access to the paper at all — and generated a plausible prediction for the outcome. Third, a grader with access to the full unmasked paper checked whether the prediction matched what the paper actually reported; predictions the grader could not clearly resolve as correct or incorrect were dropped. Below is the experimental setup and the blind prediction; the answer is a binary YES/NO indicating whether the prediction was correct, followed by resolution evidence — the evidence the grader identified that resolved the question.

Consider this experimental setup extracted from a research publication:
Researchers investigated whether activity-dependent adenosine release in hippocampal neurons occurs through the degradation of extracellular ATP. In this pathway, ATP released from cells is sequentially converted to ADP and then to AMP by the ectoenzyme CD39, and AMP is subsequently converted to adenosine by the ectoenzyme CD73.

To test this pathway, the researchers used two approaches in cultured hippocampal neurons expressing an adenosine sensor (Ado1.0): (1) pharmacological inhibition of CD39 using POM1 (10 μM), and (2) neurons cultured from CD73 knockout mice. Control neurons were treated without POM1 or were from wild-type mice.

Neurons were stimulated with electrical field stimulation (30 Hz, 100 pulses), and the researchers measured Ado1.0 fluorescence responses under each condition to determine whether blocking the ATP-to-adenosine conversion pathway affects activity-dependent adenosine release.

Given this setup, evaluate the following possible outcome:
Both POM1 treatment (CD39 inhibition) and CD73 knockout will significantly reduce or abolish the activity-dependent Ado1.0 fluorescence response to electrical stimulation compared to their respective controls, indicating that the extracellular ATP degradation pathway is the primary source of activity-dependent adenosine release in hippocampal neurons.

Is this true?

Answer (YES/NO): NO